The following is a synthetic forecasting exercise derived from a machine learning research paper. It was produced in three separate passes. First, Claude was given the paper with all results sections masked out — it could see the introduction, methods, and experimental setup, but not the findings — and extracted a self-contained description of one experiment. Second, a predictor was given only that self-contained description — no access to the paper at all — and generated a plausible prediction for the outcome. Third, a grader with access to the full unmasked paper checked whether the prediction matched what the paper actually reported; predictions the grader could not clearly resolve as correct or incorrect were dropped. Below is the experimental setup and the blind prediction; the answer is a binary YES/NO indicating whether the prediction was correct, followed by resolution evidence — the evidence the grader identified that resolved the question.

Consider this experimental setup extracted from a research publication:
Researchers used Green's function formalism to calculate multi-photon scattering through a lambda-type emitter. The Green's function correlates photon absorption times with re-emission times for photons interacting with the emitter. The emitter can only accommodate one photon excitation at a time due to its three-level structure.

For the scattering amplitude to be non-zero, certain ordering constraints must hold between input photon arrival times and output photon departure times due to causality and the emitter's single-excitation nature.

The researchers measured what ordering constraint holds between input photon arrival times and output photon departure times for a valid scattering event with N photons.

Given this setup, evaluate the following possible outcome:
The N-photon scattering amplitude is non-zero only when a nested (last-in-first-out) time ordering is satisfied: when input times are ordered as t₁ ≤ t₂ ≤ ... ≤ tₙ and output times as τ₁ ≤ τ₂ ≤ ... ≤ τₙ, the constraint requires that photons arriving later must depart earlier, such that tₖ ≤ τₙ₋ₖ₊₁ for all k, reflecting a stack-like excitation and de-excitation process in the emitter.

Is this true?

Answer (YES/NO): NO